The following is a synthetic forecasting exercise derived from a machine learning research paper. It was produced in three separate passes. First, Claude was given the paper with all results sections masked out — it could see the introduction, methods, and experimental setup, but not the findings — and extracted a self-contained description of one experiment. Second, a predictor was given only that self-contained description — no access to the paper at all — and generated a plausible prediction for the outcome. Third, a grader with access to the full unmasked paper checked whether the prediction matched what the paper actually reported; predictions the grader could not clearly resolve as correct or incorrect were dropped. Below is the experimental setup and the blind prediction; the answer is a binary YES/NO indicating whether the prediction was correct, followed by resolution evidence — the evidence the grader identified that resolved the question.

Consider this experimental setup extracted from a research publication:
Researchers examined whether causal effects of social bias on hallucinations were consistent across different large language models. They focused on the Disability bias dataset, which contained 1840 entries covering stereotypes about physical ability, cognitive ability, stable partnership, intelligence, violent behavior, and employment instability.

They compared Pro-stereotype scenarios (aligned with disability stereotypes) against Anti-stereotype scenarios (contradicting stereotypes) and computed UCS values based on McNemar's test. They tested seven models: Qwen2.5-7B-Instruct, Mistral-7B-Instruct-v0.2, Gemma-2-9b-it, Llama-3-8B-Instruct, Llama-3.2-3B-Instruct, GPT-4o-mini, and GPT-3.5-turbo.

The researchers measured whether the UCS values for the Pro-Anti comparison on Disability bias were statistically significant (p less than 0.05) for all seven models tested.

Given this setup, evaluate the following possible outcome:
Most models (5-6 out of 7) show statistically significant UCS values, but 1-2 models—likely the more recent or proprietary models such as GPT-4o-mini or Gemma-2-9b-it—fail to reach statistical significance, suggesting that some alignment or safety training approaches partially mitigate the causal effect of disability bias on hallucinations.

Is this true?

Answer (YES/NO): NO